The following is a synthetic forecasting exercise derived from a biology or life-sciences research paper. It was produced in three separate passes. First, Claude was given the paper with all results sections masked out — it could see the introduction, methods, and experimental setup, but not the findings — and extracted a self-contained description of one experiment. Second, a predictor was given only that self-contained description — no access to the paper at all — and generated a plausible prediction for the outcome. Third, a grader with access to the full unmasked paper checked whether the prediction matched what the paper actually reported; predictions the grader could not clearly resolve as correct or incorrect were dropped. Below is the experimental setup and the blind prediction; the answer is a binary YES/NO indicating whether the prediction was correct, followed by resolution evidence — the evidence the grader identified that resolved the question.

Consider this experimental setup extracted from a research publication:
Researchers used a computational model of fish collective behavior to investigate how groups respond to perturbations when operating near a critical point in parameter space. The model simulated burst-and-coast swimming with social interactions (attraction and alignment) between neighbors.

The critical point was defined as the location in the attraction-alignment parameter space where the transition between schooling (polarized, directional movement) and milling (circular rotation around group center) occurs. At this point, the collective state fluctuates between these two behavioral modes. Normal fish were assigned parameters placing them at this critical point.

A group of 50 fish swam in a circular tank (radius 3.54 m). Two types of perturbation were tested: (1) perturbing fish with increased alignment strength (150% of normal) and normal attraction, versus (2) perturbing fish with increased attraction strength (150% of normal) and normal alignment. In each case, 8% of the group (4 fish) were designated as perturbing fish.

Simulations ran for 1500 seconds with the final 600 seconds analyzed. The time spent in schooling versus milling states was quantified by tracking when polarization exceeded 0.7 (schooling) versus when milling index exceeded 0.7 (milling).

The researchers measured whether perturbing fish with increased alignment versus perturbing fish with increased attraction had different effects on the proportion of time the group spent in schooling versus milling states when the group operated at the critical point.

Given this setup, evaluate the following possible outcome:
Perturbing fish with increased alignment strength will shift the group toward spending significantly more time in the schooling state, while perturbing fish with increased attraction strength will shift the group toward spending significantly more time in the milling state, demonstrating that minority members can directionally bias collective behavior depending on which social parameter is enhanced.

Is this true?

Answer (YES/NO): NO